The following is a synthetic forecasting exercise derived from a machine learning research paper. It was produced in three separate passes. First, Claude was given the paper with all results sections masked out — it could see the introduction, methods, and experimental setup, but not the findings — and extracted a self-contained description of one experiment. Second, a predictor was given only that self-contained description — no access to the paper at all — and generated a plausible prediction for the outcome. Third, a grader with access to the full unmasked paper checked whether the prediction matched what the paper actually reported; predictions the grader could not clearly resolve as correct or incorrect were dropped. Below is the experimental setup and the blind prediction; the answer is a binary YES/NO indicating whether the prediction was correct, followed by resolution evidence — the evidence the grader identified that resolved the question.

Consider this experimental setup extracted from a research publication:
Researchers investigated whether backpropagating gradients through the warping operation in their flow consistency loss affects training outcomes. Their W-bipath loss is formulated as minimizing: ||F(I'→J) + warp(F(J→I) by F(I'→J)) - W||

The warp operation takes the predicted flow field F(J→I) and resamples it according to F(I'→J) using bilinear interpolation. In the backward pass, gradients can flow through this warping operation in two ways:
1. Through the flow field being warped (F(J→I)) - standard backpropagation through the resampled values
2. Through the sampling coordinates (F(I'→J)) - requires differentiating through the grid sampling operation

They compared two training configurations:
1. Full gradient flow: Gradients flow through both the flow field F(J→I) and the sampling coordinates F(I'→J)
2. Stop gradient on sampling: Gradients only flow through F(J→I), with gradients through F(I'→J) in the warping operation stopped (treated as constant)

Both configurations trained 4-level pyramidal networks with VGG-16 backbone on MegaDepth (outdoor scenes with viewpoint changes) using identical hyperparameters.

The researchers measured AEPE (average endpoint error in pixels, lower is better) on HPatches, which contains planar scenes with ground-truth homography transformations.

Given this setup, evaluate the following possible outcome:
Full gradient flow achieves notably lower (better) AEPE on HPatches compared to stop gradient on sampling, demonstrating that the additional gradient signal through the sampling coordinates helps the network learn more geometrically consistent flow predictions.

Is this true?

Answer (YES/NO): NO